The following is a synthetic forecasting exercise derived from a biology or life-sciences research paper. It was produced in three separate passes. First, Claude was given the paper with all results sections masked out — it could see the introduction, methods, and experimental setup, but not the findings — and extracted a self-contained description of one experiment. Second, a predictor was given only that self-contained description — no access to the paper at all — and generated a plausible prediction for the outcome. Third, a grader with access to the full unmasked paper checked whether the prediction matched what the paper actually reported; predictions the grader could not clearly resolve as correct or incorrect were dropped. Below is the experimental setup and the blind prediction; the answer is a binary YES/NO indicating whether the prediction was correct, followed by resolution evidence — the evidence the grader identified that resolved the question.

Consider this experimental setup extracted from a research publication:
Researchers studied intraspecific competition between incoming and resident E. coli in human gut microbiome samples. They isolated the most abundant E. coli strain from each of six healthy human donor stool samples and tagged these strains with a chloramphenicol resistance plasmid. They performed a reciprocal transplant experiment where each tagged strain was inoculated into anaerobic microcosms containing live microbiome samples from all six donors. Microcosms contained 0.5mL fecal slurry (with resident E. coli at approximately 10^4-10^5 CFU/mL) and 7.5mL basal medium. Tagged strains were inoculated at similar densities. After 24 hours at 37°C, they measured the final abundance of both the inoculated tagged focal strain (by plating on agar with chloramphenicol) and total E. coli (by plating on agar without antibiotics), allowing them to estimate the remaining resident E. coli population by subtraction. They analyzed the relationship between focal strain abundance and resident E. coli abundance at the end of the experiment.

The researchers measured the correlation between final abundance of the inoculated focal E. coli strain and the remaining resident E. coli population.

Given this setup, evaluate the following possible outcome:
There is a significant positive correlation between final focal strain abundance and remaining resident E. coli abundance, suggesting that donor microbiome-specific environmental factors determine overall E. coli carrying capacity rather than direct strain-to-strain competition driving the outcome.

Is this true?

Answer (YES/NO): NO